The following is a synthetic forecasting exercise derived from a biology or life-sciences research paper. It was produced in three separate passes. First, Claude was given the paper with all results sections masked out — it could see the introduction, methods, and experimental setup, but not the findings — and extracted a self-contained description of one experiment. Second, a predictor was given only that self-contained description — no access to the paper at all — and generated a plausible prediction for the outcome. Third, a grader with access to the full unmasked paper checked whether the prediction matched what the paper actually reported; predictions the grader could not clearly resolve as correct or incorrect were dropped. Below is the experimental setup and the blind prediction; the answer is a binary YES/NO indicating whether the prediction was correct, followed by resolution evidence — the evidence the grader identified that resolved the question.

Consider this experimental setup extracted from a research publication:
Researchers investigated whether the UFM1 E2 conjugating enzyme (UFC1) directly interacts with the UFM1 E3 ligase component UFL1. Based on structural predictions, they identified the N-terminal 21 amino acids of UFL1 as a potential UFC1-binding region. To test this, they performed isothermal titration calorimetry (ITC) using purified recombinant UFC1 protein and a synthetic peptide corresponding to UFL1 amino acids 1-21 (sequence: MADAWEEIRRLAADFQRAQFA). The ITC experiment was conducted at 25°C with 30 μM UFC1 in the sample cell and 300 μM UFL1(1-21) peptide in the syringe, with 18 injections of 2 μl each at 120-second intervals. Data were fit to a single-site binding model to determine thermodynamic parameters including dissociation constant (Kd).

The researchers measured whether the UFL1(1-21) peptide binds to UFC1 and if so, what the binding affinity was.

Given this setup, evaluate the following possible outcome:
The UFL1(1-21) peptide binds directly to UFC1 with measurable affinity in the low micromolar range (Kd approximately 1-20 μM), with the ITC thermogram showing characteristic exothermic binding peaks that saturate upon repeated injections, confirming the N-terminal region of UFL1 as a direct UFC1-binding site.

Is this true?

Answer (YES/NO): NO